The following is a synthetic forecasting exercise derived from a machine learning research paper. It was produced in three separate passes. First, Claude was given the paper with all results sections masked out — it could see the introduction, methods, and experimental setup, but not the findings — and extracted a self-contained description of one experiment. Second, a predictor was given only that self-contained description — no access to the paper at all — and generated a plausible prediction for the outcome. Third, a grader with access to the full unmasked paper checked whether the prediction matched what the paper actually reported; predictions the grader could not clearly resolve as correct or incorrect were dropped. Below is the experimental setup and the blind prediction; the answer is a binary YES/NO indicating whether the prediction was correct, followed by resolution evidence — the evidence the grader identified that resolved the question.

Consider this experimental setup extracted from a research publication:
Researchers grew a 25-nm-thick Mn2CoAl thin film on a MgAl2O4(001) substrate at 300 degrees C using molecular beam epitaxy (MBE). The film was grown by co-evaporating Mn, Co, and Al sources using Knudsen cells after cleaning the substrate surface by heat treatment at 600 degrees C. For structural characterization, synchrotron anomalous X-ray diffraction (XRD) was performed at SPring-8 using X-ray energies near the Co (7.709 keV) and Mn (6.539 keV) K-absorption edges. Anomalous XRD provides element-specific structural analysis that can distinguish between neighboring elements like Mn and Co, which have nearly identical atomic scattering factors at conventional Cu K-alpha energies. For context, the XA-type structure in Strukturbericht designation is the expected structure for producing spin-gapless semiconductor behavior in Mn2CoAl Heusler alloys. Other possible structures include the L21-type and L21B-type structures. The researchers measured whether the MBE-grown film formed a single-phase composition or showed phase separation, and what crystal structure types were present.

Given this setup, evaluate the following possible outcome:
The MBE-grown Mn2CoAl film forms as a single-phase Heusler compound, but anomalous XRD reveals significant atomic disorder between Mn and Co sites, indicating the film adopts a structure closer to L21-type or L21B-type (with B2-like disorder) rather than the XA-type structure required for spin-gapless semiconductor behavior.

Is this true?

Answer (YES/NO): NO